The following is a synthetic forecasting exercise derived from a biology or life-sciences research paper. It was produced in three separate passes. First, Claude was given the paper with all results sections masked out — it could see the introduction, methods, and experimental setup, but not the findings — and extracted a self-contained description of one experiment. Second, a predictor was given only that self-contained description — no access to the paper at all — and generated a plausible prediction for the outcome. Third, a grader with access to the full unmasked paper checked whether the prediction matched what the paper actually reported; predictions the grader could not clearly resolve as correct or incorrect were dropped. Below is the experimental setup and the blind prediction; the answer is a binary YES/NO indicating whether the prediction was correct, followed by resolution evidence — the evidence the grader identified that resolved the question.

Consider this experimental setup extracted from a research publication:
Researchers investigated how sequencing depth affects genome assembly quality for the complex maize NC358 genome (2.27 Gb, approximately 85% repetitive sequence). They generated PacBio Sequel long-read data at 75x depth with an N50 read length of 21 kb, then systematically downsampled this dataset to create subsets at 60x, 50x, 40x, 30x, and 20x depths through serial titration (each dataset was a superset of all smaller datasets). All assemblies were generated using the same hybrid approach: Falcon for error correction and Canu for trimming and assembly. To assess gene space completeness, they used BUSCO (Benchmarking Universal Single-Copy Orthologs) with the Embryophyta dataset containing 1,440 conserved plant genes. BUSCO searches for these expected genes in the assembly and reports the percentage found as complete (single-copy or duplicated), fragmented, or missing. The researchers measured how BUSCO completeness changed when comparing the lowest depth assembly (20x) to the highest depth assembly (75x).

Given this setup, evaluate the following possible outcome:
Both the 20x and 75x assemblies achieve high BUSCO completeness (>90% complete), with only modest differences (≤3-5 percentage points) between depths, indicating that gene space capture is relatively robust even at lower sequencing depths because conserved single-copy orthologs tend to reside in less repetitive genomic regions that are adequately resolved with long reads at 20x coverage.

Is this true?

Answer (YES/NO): NO